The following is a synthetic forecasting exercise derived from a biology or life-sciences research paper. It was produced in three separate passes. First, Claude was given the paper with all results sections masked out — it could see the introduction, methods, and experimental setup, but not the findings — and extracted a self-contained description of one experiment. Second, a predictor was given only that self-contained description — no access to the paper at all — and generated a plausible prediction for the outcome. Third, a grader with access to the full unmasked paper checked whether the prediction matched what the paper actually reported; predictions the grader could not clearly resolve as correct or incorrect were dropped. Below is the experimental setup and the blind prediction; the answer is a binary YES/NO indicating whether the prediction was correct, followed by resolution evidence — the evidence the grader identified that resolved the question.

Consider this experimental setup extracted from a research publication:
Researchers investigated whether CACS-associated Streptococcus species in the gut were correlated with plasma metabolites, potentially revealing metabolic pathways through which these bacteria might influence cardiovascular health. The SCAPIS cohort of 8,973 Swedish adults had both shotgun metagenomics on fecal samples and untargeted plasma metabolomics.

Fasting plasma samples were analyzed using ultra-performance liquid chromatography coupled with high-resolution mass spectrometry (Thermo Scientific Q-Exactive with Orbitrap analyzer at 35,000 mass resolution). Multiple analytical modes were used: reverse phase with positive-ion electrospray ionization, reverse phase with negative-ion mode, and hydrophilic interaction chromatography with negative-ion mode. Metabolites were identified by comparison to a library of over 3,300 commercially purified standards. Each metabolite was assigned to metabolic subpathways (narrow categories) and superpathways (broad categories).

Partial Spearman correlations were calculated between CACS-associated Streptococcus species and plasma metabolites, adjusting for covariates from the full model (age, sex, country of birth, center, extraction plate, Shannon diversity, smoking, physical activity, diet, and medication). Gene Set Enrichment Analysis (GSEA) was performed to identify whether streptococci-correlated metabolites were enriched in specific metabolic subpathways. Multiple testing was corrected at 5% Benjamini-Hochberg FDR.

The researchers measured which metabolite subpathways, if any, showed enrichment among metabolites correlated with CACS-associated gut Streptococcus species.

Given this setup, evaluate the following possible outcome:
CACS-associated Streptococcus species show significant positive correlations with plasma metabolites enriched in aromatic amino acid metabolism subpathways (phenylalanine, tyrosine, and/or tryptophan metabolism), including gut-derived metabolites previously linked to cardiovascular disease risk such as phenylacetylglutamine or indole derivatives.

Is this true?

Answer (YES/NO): NO